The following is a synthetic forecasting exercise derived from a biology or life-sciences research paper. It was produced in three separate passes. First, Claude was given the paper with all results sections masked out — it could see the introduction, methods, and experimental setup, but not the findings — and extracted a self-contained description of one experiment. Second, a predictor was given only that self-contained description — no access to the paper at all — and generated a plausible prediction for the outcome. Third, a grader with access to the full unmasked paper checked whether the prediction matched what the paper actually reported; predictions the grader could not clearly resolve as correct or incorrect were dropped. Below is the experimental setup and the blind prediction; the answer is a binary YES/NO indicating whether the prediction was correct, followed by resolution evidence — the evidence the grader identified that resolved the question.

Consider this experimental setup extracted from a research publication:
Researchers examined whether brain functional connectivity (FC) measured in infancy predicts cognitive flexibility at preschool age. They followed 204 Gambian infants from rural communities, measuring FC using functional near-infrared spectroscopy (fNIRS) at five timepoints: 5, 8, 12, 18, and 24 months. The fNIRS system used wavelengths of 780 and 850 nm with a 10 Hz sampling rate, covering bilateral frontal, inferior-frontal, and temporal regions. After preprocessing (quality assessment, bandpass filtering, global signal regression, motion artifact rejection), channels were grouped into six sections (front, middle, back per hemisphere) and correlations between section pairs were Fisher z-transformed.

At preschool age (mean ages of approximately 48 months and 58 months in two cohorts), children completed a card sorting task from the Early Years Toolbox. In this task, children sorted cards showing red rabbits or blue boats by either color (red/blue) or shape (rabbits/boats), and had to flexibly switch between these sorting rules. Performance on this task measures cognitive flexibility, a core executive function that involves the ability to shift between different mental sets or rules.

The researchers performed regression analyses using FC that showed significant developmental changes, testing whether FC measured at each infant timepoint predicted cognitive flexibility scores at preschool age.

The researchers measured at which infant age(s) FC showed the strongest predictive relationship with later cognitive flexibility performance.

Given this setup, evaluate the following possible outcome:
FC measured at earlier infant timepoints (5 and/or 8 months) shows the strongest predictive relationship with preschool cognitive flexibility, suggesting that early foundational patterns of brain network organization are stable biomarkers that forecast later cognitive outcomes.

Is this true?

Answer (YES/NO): NO